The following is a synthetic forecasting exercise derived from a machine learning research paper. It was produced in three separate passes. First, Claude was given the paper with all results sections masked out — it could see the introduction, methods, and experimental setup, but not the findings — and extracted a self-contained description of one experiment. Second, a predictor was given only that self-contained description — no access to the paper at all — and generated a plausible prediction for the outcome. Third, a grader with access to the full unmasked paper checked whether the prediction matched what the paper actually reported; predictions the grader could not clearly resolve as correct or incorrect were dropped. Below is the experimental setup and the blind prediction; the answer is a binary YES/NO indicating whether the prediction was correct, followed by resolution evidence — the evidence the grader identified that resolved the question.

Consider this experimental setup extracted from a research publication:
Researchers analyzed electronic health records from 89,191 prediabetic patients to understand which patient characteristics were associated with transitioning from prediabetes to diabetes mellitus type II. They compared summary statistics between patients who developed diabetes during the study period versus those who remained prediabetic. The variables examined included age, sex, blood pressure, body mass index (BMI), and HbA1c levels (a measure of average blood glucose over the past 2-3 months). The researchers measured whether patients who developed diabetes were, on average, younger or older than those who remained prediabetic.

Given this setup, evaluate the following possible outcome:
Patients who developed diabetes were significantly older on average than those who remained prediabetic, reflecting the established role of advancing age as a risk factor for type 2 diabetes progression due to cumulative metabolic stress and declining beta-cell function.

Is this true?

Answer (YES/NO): YES